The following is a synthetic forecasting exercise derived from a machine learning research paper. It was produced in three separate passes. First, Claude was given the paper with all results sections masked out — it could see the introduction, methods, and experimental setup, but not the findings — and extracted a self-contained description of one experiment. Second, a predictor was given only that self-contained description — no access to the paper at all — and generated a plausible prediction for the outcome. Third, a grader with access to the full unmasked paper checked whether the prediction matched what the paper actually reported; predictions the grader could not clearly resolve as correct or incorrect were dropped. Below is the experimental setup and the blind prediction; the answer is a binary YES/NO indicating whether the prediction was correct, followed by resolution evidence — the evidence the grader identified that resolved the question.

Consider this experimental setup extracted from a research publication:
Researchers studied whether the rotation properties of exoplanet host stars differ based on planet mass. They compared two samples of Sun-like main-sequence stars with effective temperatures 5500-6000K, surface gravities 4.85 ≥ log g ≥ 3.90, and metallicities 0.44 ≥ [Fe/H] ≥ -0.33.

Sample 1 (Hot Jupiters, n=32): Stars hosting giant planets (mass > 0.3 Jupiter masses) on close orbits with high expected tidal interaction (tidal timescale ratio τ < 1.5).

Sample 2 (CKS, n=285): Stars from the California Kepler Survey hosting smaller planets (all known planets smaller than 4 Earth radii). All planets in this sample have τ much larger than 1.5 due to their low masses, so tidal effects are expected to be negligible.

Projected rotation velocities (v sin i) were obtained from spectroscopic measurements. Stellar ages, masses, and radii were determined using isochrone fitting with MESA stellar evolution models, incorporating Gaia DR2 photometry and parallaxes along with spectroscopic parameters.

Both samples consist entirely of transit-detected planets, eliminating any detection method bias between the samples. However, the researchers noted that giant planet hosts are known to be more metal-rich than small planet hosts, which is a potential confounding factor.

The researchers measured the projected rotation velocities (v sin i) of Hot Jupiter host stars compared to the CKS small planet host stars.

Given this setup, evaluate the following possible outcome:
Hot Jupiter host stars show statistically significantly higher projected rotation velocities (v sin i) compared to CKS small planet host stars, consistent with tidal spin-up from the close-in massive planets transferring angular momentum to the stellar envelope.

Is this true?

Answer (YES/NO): YES